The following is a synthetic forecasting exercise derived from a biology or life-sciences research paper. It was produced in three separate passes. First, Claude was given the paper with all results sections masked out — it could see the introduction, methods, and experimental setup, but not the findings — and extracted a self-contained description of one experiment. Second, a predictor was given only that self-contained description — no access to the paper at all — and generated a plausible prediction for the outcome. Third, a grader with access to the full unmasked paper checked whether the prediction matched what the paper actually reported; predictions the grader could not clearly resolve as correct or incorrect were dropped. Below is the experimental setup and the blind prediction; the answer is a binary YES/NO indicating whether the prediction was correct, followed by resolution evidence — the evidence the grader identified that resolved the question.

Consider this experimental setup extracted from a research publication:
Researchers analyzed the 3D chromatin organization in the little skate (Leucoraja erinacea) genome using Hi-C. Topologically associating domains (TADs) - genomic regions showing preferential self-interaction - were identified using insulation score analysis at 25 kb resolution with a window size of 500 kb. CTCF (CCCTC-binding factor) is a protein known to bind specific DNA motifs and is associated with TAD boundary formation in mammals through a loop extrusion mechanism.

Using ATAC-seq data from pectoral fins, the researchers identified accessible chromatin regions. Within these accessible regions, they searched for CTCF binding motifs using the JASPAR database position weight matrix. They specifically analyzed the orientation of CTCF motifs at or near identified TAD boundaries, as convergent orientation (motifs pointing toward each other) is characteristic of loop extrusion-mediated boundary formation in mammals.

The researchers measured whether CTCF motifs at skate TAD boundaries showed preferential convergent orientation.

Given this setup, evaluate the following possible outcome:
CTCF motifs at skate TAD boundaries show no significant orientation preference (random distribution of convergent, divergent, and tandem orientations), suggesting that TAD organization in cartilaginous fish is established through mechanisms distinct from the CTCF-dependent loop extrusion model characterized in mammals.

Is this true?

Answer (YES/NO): NO